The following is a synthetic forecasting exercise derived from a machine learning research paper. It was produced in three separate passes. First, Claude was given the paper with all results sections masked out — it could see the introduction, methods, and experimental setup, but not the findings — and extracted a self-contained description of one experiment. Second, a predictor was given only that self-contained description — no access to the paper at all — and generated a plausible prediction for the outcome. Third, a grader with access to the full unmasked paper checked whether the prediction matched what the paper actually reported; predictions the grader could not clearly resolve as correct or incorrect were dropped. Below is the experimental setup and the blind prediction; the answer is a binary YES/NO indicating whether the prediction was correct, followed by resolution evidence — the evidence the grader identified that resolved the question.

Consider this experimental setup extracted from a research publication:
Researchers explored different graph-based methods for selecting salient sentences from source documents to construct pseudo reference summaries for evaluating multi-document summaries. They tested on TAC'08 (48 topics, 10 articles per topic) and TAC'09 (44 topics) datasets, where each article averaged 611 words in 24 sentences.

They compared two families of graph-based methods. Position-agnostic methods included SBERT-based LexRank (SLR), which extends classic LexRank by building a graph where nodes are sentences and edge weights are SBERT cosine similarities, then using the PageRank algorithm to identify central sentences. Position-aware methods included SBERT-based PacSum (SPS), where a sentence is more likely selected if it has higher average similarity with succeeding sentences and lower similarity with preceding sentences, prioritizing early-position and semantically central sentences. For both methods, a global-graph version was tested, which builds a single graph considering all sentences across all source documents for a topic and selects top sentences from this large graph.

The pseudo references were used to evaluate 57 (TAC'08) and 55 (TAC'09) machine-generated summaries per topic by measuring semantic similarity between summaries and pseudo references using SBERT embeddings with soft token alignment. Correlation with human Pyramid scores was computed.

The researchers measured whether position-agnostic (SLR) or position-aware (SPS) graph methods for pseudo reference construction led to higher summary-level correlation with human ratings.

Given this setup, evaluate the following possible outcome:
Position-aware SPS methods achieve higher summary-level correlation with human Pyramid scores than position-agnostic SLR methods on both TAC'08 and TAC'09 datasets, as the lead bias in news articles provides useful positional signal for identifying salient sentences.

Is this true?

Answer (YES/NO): YES